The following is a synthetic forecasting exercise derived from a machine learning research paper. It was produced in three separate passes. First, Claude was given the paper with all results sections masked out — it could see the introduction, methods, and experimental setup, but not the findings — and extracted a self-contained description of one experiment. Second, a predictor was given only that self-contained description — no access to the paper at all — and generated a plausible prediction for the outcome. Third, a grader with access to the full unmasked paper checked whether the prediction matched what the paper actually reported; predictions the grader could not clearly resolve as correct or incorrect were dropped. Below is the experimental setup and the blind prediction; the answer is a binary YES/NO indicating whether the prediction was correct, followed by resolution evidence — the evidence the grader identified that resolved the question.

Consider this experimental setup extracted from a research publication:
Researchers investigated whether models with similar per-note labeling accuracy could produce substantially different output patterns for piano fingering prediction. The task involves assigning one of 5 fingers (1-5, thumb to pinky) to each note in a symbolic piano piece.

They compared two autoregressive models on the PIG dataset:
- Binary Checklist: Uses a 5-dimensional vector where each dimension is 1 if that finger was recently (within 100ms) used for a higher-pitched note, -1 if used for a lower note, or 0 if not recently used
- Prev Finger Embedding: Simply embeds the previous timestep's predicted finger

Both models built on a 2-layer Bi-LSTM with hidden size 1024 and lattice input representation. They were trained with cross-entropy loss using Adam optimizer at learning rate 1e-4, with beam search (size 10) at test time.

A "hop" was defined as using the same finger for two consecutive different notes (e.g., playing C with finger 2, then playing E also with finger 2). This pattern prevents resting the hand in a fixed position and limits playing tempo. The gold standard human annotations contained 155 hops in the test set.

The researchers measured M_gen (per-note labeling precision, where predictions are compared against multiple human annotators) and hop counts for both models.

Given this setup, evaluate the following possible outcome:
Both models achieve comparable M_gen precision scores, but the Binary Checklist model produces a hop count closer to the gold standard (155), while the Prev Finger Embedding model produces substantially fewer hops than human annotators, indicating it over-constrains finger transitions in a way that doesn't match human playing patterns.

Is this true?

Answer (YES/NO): NO